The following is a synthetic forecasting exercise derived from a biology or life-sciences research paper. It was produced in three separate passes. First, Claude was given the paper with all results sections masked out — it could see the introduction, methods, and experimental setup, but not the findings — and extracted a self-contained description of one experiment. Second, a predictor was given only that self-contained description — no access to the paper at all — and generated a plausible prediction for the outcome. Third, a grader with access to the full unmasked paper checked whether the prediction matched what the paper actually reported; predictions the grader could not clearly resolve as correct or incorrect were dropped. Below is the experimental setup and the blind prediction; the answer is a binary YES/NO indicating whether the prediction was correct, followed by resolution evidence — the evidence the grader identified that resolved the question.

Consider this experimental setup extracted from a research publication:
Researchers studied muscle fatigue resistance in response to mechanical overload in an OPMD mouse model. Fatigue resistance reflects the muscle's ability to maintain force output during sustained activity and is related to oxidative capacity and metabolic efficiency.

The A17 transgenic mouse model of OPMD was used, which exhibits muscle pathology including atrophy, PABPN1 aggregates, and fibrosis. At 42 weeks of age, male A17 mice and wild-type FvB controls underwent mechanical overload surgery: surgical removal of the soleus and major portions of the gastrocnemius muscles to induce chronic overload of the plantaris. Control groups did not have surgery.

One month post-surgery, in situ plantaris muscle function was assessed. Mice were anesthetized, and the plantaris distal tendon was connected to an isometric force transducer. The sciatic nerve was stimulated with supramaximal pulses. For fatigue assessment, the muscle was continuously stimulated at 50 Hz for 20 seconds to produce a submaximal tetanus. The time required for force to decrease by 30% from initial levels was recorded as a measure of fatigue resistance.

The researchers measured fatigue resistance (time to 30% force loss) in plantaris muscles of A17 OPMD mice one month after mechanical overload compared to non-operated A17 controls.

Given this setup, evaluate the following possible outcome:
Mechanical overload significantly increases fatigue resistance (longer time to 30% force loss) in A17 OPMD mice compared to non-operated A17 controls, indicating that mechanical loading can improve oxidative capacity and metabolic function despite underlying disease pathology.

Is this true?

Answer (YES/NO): YES